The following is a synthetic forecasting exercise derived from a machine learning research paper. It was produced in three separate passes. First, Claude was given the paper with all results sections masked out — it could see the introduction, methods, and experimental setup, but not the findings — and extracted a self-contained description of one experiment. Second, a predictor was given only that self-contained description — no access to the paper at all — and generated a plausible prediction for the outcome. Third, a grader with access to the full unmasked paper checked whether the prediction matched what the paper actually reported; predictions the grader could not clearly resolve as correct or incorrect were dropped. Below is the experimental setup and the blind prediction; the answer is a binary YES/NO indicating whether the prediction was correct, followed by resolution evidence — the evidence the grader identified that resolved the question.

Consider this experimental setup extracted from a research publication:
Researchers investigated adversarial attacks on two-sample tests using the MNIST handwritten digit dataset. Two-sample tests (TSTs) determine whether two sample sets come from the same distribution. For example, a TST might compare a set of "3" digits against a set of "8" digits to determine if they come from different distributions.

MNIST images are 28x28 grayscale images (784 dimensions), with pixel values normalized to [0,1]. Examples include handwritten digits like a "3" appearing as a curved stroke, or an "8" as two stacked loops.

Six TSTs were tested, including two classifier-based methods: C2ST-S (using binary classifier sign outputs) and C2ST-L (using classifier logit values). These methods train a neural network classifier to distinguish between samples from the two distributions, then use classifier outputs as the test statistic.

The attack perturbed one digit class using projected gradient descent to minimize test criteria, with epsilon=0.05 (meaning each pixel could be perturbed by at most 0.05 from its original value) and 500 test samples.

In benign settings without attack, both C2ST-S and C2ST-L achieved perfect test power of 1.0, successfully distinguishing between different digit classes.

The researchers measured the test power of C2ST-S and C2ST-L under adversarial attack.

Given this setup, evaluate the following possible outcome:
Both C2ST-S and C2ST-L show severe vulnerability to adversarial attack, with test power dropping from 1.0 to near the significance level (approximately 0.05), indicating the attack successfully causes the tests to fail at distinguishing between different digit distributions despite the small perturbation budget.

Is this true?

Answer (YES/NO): NO